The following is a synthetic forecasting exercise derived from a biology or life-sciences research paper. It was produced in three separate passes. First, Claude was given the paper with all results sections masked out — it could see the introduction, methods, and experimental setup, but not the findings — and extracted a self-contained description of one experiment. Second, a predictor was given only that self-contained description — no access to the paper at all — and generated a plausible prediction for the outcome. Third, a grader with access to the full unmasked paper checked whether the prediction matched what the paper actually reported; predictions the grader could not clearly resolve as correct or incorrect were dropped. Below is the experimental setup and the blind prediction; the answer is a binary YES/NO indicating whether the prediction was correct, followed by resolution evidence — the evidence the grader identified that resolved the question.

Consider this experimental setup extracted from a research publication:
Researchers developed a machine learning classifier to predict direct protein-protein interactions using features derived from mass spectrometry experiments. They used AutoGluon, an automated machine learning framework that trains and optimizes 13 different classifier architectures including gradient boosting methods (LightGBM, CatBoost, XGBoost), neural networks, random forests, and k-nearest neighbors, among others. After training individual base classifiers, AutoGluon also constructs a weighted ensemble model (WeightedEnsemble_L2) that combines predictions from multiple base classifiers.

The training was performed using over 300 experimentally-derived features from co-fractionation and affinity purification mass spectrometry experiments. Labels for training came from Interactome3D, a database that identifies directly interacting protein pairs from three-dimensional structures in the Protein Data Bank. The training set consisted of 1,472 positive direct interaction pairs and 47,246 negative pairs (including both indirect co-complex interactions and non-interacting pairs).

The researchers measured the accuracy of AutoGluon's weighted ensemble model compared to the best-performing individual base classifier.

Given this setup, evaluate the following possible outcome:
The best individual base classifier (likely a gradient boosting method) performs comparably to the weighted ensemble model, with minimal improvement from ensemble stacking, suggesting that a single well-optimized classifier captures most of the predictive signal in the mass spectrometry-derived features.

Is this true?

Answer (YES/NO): YES